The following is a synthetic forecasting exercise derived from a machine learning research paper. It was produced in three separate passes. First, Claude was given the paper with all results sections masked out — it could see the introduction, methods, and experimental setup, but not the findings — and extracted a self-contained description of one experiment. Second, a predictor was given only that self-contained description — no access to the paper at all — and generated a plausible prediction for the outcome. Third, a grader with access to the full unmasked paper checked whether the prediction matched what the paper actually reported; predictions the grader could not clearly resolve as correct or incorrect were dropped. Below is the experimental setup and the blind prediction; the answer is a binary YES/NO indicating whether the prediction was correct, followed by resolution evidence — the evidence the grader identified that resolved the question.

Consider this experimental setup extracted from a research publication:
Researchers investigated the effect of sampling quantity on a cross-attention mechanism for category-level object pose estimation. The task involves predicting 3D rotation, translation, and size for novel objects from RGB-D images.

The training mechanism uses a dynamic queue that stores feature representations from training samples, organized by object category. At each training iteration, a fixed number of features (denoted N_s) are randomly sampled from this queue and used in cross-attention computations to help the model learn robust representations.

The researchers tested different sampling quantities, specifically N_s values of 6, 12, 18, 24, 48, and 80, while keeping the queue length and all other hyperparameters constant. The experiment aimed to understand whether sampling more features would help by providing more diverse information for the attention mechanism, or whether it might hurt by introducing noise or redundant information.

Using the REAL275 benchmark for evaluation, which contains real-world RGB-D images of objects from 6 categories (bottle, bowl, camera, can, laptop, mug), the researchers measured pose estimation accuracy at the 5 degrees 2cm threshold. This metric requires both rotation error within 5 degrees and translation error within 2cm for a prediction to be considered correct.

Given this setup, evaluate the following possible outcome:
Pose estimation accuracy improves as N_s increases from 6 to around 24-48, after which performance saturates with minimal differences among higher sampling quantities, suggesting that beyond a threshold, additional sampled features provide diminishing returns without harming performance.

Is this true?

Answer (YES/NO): NO